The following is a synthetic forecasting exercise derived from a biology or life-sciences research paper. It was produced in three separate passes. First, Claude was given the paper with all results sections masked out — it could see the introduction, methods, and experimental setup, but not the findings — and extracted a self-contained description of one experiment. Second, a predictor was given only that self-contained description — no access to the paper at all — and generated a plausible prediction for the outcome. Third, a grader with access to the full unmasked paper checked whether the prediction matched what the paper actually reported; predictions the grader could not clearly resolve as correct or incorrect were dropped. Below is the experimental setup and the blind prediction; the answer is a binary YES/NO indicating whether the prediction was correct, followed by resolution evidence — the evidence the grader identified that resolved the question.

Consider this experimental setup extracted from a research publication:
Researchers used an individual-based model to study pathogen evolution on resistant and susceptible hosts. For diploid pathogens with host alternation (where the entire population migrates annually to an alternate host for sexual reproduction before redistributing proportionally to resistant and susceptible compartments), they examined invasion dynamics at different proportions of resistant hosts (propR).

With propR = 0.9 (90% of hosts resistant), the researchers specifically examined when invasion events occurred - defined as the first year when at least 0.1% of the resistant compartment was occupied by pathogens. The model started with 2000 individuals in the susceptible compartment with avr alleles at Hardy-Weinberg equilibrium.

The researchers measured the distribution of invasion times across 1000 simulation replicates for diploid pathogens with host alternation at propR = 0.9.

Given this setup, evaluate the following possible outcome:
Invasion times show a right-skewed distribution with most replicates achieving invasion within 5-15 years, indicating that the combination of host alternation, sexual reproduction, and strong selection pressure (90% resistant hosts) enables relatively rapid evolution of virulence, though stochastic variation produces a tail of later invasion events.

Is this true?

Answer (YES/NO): NO